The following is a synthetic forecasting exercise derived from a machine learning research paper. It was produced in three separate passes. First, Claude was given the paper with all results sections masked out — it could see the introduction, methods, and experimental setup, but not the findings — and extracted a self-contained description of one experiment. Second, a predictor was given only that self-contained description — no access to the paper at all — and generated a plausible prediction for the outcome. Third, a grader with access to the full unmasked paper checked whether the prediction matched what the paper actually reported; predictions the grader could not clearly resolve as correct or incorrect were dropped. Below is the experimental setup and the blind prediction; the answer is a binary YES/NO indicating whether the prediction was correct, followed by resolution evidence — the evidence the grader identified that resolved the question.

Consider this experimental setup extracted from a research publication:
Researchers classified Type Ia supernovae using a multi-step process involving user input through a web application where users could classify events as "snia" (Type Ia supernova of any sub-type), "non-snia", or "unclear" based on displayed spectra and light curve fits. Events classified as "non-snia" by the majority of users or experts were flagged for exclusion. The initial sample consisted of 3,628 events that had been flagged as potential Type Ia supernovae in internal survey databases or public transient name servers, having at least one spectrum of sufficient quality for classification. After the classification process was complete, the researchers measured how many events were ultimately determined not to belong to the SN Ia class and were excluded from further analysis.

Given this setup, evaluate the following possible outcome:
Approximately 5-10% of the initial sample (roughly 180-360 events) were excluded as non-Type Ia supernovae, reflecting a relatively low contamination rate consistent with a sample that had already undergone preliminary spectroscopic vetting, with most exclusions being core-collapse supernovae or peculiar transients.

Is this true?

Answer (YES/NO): NO